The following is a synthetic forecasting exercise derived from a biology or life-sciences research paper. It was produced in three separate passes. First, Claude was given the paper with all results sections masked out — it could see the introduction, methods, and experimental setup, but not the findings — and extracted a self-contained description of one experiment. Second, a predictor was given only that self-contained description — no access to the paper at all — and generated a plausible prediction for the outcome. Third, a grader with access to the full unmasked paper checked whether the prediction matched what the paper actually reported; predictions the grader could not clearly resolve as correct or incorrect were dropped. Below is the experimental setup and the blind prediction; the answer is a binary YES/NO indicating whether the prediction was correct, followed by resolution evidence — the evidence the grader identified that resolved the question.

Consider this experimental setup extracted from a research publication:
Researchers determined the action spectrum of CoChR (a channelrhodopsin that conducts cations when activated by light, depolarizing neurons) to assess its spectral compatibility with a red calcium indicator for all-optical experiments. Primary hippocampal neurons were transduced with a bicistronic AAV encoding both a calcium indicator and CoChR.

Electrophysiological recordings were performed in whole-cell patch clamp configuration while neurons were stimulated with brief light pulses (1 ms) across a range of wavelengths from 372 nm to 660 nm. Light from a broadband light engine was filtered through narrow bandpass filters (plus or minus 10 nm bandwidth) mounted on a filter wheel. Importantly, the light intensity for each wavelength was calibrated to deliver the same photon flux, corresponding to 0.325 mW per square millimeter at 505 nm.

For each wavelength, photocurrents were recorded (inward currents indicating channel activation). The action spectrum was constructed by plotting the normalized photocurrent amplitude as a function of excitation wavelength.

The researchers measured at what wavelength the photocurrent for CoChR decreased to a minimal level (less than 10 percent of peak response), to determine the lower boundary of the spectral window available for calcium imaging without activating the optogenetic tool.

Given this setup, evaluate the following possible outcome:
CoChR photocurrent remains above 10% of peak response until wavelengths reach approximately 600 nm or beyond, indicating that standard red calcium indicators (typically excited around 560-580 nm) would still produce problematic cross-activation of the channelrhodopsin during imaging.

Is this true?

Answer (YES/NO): NO